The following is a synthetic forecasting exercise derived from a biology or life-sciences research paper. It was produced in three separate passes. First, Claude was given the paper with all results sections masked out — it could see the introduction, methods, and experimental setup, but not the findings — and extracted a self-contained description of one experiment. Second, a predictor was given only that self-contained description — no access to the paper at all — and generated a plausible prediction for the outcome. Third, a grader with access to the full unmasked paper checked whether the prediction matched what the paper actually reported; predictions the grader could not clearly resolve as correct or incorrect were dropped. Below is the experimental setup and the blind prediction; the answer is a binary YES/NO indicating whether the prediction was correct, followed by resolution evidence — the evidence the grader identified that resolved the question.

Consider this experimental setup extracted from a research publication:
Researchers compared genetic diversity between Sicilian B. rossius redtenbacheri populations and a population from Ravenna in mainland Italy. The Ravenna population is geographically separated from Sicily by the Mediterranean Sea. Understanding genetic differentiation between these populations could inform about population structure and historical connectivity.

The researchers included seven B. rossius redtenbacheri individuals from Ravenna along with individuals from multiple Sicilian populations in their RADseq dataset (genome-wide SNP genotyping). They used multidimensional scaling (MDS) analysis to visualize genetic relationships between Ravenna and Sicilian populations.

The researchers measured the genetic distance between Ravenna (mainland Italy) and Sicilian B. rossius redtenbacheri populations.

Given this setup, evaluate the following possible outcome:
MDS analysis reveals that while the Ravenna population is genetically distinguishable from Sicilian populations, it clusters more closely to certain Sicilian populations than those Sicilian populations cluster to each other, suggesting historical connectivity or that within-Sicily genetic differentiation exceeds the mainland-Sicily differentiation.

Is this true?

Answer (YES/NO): NO